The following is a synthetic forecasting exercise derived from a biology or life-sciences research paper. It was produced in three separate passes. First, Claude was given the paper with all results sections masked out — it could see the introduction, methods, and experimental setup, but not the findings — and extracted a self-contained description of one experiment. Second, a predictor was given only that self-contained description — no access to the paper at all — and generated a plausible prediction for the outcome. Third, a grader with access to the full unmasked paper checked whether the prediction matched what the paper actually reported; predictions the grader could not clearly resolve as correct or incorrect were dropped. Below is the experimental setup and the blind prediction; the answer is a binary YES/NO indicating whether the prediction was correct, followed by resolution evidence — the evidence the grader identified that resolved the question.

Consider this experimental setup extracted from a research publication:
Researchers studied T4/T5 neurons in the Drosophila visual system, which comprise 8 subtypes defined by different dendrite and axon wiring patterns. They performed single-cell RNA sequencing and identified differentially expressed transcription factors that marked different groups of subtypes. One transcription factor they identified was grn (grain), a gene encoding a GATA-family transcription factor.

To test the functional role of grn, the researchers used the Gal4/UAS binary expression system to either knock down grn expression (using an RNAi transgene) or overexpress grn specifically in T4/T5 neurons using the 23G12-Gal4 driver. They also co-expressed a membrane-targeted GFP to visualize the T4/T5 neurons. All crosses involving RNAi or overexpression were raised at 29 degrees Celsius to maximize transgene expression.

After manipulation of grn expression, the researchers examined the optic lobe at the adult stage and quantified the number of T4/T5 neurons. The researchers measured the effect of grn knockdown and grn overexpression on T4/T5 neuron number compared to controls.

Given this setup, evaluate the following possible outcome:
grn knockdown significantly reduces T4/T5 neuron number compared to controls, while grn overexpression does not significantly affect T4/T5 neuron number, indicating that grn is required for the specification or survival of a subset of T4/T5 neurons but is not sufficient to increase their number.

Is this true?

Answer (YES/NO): NO